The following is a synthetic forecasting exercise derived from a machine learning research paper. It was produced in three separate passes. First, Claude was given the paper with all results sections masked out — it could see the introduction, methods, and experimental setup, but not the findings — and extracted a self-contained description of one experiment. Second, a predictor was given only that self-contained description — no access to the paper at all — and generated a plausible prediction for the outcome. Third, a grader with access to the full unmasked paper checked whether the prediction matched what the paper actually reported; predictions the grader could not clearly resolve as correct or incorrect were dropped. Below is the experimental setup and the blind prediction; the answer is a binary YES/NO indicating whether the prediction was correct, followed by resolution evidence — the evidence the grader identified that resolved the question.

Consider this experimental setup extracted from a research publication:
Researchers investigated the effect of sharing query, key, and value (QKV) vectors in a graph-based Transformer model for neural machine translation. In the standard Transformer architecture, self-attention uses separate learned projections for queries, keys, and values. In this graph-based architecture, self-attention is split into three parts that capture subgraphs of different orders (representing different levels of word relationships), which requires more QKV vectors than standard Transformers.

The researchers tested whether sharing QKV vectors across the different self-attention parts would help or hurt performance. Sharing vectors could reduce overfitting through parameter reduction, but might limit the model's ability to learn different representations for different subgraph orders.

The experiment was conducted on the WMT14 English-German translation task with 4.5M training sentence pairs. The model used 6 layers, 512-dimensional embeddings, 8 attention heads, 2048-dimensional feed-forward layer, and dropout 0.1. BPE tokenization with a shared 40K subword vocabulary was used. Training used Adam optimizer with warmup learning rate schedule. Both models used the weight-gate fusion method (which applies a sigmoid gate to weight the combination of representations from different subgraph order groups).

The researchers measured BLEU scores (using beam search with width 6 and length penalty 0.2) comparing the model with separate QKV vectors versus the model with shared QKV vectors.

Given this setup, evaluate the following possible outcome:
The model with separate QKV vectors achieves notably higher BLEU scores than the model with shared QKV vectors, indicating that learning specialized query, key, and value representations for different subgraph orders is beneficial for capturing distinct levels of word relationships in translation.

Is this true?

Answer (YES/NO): NO